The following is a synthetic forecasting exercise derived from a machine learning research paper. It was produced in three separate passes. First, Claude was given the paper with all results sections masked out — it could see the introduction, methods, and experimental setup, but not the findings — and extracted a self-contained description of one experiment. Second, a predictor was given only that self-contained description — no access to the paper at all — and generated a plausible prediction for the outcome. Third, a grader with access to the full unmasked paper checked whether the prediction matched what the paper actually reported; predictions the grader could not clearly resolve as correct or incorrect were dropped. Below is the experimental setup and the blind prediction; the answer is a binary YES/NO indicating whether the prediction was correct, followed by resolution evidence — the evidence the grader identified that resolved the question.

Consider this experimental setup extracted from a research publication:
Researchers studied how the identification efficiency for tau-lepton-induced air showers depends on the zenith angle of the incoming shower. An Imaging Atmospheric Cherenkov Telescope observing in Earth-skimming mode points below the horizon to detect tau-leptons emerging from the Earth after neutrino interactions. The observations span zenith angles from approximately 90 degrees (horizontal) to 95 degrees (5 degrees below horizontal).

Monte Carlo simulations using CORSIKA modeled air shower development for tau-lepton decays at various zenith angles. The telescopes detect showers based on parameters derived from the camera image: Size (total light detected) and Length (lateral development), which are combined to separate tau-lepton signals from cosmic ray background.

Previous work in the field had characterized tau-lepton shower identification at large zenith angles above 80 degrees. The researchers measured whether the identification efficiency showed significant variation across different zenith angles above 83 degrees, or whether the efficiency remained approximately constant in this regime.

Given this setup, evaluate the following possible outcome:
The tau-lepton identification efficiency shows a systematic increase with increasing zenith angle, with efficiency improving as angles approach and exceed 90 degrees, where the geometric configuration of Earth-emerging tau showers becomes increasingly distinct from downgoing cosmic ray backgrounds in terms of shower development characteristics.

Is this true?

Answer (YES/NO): NO